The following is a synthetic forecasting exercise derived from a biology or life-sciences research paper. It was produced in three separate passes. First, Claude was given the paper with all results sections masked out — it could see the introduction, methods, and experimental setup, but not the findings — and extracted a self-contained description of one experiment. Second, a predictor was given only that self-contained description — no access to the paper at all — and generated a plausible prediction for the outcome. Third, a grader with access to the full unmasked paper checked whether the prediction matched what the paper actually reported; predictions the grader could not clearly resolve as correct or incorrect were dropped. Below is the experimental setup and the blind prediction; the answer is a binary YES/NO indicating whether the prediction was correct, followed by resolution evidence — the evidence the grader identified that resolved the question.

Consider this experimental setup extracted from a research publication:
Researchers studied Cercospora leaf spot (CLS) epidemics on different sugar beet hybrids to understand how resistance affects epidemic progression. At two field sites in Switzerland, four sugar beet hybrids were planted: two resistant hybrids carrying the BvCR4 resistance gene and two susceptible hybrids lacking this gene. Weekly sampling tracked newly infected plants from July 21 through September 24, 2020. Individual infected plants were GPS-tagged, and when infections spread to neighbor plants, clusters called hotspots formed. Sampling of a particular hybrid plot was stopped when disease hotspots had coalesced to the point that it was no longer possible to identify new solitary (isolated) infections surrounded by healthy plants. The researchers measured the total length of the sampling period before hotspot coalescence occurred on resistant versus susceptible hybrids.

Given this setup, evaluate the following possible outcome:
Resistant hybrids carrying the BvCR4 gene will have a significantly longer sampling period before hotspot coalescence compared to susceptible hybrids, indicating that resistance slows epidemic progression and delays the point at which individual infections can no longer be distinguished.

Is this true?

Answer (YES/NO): NO